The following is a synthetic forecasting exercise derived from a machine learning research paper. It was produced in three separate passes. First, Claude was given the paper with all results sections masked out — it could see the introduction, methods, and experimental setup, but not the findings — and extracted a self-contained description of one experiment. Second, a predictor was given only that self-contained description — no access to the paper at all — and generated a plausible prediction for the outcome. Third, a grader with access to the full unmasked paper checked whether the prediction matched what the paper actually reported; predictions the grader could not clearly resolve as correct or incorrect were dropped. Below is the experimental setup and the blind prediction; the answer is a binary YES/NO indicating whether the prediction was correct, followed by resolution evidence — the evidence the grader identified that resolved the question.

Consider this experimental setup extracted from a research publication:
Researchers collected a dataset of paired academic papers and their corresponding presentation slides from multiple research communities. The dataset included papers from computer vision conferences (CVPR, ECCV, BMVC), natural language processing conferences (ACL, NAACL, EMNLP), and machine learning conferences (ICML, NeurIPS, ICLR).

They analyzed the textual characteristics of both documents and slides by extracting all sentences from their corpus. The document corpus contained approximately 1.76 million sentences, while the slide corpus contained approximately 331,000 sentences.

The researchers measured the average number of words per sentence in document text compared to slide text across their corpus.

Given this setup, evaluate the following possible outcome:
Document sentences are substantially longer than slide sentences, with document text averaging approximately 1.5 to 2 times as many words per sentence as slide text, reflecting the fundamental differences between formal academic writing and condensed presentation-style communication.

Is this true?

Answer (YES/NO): YES